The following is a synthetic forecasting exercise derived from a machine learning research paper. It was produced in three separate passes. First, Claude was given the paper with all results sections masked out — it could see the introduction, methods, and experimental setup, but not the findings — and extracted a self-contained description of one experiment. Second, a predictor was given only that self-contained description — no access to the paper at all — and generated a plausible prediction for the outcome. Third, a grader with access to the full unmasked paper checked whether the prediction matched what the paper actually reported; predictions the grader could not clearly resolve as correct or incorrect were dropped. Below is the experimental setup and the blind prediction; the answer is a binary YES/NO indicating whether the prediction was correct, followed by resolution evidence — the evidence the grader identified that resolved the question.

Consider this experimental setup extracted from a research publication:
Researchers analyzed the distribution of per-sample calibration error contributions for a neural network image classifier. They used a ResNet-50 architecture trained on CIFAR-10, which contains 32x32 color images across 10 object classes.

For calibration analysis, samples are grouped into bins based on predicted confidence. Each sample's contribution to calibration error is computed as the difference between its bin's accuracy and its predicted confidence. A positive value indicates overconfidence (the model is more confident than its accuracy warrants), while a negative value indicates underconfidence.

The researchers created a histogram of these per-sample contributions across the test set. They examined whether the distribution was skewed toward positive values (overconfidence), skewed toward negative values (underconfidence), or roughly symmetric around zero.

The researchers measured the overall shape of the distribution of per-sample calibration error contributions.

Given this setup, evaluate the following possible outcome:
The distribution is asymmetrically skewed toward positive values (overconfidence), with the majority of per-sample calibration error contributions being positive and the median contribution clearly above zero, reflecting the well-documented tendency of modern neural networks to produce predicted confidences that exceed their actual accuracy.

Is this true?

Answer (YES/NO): NO